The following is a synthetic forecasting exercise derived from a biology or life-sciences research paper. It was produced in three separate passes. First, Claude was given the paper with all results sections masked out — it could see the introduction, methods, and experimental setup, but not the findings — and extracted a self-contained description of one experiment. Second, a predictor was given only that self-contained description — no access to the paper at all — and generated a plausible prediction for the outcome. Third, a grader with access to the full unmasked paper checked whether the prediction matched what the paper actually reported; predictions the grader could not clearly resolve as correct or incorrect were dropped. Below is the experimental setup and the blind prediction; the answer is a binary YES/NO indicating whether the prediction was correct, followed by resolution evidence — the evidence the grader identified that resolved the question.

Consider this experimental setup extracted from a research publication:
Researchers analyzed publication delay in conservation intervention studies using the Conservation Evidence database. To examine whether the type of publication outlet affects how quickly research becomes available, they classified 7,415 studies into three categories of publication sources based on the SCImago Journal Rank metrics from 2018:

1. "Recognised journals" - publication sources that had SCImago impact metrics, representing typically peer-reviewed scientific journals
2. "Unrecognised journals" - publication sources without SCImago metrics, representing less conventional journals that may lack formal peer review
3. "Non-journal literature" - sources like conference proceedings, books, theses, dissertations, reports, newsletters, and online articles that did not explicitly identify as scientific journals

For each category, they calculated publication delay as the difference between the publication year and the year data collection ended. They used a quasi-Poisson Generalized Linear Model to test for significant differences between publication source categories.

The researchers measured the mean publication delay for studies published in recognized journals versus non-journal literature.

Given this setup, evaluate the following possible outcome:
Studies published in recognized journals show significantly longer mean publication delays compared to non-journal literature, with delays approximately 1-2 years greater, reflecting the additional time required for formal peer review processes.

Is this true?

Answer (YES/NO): YES